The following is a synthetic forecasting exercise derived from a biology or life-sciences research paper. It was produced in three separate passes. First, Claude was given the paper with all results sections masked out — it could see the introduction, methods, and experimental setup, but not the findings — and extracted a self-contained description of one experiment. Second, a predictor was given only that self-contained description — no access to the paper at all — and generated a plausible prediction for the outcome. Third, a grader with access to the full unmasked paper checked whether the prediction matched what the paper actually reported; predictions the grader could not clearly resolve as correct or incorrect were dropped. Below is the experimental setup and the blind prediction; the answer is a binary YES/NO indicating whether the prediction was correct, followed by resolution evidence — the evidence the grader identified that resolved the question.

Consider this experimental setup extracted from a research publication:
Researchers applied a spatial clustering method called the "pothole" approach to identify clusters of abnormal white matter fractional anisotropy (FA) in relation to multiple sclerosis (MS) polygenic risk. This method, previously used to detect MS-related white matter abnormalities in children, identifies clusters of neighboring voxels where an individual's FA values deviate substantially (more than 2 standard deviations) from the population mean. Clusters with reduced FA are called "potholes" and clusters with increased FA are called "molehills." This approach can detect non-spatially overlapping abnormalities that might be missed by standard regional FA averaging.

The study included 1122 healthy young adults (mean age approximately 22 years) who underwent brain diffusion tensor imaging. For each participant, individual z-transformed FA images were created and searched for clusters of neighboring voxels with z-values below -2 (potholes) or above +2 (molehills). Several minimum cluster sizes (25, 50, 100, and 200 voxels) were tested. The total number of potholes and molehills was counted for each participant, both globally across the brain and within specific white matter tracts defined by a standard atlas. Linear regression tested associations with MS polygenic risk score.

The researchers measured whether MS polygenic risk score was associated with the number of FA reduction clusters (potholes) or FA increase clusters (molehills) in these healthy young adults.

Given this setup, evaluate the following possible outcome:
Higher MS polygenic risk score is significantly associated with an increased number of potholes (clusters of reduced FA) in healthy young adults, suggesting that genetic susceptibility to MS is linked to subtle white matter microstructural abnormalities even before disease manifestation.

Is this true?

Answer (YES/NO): NO